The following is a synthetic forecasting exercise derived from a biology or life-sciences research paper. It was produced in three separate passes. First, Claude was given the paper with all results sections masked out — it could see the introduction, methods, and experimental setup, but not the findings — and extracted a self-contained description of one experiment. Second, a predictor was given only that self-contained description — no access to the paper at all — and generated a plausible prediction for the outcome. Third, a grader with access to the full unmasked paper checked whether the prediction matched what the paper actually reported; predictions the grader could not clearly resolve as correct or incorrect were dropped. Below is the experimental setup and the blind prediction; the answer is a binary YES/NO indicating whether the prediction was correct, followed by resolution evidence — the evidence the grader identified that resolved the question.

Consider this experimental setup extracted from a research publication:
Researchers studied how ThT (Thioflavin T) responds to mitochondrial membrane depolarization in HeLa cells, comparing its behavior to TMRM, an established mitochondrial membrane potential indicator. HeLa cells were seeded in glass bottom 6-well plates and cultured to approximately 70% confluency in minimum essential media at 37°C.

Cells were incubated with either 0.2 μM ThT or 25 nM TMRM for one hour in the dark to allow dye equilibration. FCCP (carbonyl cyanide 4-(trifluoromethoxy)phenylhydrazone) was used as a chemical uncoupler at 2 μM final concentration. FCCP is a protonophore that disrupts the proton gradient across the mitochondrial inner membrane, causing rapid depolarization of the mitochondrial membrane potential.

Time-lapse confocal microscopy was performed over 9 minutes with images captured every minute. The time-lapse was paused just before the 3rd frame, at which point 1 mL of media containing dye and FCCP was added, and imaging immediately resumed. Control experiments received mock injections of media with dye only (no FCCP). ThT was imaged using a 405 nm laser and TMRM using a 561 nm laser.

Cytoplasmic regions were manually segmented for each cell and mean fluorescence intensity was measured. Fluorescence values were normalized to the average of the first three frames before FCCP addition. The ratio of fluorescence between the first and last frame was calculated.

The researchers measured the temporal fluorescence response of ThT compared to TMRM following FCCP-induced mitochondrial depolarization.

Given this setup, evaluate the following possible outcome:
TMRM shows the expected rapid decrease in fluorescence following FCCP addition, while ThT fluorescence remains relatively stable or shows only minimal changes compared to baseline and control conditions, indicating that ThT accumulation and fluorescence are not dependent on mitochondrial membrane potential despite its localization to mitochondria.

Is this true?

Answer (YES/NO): NO